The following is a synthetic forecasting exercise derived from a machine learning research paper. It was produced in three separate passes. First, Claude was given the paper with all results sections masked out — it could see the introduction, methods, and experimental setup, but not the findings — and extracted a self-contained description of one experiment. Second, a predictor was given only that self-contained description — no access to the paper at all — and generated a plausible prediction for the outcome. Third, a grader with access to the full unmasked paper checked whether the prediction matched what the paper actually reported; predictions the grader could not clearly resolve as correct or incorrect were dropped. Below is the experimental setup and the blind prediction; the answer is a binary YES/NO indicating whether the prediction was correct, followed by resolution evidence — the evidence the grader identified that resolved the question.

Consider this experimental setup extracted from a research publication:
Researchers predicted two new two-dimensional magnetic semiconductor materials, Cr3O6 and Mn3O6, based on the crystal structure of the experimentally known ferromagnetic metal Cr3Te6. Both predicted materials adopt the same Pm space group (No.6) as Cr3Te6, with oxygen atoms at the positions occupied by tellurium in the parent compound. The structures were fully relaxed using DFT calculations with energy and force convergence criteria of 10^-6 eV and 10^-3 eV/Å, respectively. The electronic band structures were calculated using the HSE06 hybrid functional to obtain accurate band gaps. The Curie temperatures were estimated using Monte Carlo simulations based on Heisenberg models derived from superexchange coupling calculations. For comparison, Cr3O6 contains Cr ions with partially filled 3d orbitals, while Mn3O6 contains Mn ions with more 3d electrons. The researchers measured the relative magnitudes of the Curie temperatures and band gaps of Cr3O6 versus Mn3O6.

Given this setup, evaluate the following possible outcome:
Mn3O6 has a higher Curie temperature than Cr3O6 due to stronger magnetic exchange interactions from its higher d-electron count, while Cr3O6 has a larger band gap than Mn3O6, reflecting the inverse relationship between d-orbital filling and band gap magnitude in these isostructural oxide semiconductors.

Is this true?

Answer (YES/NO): NO